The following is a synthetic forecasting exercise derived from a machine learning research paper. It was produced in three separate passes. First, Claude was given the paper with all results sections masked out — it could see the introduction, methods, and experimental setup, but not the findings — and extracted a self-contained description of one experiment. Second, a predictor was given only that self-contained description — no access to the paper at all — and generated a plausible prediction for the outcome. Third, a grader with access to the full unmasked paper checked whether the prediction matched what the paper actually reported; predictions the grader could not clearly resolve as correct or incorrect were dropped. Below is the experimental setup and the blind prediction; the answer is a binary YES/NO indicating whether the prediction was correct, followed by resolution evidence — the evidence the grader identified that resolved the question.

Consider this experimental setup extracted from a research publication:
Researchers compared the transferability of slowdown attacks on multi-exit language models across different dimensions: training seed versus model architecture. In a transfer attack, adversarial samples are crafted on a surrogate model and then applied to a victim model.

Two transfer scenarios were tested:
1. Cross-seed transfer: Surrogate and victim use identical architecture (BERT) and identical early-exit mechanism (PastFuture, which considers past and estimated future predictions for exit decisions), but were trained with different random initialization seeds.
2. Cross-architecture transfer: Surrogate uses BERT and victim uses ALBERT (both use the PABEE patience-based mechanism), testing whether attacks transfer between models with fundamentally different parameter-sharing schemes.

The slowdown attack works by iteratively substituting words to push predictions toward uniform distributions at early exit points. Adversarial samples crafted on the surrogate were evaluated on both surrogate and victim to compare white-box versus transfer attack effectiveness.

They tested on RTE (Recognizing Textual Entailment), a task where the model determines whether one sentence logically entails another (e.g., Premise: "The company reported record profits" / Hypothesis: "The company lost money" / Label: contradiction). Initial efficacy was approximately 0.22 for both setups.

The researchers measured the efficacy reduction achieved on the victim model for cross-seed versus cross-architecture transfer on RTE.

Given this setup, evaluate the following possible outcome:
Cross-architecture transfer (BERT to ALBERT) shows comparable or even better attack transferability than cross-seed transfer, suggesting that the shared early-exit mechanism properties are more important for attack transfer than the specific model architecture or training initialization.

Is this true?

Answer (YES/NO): NO